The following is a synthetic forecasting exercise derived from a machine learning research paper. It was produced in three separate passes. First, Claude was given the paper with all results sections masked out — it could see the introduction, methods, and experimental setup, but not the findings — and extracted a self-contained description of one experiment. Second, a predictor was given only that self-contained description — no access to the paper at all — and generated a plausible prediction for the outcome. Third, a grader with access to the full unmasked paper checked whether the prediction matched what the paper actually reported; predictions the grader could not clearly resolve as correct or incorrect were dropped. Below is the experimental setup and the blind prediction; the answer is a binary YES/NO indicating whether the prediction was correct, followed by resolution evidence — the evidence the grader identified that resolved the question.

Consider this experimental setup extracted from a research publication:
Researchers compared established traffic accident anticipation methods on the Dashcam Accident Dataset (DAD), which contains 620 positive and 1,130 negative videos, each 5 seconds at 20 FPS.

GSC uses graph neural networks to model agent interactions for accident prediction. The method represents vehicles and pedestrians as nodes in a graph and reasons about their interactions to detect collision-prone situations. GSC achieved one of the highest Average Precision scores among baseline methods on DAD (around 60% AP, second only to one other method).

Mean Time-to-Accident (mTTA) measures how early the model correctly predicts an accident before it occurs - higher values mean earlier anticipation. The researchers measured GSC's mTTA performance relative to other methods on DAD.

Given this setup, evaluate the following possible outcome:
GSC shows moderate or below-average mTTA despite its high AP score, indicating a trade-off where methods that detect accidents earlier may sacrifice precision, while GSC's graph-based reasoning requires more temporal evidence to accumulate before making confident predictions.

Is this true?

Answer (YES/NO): YES